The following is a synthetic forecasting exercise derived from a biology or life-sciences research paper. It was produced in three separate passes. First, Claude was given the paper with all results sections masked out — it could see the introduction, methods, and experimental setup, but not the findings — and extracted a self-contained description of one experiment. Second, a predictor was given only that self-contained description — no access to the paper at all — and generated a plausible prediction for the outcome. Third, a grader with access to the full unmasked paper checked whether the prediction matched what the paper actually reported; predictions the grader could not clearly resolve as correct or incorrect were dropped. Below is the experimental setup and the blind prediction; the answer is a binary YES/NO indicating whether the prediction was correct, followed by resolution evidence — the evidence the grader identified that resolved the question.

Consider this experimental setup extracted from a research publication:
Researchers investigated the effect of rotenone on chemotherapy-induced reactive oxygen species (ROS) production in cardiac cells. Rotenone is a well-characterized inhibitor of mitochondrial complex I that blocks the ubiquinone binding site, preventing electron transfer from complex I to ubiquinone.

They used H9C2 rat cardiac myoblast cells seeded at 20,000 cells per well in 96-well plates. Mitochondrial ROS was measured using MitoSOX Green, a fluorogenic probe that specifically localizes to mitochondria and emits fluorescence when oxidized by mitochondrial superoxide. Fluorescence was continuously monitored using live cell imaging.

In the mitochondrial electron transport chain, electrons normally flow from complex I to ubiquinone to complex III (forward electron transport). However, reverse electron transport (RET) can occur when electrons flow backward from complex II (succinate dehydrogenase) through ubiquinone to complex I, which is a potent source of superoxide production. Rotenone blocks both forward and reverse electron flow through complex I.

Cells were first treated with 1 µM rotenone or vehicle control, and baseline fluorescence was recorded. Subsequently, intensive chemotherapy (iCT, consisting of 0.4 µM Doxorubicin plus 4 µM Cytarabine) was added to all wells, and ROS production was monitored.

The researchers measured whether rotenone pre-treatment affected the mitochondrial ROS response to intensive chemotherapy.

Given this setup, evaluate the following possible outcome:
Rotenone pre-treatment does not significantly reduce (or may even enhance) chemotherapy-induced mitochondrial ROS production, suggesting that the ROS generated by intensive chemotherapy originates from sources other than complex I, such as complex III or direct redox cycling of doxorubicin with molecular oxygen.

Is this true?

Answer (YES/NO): NO